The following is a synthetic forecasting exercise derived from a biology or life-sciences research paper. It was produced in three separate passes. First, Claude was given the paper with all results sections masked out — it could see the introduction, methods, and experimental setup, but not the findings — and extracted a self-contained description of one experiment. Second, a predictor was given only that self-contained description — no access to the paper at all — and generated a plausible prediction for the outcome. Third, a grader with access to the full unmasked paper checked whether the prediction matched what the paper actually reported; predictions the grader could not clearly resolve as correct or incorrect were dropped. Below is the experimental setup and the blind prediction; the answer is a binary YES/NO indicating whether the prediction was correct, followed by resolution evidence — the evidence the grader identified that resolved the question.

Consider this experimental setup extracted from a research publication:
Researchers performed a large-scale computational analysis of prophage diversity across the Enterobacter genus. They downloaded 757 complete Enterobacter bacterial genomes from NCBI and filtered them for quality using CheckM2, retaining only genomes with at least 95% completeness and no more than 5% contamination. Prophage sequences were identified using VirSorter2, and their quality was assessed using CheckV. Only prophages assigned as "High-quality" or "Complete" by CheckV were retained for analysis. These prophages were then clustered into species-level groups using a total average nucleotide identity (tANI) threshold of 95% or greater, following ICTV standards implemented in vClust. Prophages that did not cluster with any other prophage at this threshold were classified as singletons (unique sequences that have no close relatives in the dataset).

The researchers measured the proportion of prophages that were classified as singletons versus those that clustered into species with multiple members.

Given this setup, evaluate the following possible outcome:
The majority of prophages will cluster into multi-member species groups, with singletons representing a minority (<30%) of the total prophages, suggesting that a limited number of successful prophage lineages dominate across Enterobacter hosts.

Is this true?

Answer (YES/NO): NO